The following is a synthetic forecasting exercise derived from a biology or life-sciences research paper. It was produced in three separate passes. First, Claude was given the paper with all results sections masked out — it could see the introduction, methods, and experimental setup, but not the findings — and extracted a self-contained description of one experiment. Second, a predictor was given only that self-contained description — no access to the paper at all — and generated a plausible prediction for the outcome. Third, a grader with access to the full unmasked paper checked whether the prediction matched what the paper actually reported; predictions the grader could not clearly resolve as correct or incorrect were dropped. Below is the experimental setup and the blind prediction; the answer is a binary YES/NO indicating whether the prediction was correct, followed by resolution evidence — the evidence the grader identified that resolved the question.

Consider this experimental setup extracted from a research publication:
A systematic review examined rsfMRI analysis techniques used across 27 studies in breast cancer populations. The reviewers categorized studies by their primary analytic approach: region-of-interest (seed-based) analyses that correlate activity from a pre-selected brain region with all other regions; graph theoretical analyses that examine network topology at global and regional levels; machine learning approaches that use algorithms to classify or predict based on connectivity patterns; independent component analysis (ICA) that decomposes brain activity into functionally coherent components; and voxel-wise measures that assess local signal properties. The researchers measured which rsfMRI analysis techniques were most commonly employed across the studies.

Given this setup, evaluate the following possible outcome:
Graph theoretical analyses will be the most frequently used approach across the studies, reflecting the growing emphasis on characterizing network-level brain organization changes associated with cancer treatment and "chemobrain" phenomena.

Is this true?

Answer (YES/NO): NO